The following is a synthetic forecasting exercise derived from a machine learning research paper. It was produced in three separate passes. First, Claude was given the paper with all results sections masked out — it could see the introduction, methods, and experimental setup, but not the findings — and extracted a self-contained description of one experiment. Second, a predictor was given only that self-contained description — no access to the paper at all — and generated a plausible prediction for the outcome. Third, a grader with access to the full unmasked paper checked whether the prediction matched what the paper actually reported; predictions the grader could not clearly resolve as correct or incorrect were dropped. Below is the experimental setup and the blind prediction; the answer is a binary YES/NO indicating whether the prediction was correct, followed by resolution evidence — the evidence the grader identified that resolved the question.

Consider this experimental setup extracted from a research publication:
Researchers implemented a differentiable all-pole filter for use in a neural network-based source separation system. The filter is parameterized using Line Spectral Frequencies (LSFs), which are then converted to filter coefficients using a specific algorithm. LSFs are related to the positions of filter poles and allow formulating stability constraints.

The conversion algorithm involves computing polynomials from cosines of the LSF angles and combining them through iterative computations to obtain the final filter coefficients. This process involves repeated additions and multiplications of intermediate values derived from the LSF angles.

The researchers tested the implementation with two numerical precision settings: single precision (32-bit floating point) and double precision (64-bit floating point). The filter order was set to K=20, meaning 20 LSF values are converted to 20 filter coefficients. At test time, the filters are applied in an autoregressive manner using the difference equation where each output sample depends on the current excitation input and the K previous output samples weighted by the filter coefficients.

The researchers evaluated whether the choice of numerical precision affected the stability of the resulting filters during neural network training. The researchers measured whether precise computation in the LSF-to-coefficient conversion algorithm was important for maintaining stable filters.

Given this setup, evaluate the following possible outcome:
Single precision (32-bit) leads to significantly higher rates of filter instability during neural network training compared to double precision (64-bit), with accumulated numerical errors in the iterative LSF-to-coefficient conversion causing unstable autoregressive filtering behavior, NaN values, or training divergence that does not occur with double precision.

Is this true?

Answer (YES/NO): YES